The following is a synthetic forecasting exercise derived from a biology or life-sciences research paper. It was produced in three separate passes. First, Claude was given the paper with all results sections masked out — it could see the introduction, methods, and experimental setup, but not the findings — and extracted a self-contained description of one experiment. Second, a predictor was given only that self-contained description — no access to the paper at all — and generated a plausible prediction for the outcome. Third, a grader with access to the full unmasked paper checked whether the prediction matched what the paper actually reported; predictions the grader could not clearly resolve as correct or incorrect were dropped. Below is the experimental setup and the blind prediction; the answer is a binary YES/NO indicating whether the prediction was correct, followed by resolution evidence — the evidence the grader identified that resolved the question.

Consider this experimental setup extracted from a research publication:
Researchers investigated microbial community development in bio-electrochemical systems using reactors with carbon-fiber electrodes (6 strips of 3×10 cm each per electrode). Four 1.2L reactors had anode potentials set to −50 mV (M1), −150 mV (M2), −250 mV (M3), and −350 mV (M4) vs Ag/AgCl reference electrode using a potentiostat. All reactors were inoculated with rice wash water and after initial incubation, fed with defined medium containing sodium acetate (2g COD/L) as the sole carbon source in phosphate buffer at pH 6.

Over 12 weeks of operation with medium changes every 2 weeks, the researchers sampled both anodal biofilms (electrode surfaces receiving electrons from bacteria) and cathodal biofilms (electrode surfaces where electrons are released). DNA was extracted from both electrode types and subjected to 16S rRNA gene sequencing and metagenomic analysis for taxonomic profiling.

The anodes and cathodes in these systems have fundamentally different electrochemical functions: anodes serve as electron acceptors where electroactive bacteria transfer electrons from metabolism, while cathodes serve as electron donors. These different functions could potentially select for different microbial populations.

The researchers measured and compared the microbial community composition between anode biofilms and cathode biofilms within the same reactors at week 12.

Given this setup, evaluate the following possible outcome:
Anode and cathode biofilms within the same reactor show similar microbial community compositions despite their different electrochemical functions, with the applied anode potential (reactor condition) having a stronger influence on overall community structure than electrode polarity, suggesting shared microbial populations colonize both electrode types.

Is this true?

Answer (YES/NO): NO